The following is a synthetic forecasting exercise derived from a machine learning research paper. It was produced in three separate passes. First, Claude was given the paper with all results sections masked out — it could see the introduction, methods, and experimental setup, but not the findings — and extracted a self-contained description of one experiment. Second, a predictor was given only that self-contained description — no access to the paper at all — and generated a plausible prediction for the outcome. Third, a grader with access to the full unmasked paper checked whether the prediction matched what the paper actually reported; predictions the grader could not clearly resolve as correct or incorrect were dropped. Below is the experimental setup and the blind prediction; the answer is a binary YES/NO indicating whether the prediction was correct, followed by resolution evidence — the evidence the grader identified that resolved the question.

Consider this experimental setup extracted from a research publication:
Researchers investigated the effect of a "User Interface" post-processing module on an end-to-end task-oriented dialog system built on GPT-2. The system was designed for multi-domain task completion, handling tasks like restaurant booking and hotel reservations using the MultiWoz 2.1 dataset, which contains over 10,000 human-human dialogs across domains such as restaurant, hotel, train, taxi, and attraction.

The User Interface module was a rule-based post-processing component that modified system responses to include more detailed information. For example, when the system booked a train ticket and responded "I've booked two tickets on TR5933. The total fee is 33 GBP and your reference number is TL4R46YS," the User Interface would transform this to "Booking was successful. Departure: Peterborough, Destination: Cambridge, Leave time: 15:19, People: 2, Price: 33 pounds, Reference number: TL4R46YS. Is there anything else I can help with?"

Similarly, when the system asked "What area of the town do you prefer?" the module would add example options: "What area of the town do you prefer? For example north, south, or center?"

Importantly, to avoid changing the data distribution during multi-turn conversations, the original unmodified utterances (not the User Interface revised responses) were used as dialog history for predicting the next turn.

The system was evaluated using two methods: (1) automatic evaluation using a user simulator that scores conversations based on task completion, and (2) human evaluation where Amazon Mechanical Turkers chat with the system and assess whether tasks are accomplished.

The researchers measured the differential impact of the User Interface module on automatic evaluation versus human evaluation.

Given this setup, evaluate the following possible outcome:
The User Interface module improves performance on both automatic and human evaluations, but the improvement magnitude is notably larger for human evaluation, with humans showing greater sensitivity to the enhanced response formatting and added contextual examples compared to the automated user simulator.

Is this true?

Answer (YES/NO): NO